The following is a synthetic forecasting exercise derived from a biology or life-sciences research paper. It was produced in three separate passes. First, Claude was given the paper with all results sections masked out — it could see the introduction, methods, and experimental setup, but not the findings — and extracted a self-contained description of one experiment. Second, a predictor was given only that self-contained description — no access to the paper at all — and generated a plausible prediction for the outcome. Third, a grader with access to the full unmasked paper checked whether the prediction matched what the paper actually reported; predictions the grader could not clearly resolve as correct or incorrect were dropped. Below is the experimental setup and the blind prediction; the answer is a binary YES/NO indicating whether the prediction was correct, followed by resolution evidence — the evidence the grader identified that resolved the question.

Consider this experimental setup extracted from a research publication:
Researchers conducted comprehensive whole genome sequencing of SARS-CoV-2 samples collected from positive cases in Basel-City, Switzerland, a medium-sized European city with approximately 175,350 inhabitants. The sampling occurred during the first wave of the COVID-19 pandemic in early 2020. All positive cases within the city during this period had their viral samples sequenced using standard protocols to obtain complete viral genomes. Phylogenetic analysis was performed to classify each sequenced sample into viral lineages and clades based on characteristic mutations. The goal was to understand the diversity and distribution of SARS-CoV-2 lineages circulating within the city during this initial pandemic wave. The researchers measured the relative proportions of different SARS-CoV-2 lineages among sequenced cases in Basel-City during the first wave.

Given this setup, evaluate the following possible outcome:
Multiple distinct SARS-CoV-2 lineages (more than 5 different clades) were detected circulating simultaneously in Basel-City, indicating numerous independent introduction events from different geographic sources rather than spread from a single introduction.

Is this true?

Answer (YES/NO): YES